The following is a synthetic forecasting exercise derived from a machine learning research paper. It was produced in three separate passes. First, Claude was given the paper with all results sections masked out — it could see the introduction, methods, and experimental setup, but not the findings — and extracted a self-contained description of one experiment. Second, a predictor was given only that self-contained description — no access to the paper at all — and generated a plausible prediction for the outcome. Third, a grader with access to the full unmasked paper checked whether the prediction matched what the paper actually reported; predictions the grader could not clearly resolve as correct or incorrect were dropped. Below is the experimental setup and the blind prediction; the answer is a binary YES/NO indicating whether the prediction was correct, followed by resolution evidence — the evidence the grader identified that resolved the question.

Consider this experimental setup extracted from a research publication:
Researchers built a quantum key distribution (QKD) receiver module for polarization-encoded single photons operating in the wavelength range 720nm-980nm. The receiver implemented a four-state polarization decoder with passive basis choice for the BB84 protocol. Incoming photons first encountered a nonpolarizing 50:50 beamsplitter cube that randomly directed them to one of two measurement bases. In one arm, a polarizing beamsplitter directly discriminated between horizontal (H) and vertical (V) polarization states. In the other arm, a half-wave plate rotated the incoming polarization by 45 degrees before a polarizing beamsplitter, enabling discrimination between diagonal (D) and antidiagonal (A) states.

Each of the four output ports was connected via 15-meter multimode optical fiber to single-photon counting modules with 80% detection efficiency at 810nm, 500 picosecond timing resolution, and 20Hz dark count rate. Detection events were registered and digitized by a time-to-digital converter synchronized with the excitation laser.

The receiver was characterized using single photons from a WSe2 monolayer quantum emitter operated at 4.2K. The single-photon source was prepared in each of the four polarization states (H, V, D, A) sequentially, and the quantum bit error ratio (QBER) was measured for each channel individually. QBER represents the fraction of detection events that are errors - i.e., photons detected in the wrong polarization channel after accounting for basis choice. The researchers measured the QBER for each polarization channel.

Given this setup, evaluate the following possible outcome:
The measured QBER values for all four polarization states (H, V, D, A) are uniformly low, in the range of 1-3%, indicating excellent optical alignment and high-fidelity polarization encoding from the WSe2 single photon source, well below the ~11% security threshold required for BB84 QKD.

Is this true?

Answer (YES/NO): NO